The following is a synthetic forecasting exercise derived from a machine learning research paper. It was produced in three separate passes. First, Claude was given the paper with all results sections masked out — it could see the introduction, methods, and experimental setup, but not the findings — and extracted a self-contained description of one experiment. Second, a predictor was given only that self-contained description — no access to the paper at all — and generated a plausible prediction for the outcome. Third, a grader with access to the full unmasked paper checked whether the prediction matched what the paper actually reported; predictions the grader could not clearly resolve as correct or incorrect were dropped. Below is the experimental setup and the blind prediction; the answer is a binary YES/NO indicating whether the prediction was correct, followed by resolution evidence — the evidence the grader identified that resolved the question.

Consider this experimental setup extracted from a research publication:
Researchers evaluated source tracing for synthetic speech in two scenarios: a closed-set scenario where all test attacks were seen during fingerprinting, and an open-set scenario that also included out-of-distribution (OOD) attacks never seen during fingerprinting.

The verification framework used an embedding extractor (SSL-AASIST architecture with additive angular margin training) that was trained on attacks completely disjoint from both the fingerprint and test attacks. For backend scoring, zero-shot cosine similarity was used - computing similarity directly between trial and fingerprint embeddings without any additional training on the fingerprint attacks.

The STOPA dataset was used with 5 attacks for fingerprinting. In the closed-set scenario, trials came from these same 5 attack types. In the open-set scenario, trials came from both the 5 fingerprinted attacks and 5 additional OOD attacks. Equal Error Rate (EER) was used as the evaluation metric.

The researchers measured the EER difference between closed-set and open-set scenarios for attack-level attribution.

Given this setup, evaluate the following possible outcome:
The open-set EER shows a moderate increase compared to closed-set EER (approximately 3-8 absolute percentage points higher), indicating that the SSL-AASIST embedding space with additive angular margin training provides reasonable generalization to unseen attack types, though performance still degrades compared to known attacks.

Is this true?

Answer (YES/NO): NO